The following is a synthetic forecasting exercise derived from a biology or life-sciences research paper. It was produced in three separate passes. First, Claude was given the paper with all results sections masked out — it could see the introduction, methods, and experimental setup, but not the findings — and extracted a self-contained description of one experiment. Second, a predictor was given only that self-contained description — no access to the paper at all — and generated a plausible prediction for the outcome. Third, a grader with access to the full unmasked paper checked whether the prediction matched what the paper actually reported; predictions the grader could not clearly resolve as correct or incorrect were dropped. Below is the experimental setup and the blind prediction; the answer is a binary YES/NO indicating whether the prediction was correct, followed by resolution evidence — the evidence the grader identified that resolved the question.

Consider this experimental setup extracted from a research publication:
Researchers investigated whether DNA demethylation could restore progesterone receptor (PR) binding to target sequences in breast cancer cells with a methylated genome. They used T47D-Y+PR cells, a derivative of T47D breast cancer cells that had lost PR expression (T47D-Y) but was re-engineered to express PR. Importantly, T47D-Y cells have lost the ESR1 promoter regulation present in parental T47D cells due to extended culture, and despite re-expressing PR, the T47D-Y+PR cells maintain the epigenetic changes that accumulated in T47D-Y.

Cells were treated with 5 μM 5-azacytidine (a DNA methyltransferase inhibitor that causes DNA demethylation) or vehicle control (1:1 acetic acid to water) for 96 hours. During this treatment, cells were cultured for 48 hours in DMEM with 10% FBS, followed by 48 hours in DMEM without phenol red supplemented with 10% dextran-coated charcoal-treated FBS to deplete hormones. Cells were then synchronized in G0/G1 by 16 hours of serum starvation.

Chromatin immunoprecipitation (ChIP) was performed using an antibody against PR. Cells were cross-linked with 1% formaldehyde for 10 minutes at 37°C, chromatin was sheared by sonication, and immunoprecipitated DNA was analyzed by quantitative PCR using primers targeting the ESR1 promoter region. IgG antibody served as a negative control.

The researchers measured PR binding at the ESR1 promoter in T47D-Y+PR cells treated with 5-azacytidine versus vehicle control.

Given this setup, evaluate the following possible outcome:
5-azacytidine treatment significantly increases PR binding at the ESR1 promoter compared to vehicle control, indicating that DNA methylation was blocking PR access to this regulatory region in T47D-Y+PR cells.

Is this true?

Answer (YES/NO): NO